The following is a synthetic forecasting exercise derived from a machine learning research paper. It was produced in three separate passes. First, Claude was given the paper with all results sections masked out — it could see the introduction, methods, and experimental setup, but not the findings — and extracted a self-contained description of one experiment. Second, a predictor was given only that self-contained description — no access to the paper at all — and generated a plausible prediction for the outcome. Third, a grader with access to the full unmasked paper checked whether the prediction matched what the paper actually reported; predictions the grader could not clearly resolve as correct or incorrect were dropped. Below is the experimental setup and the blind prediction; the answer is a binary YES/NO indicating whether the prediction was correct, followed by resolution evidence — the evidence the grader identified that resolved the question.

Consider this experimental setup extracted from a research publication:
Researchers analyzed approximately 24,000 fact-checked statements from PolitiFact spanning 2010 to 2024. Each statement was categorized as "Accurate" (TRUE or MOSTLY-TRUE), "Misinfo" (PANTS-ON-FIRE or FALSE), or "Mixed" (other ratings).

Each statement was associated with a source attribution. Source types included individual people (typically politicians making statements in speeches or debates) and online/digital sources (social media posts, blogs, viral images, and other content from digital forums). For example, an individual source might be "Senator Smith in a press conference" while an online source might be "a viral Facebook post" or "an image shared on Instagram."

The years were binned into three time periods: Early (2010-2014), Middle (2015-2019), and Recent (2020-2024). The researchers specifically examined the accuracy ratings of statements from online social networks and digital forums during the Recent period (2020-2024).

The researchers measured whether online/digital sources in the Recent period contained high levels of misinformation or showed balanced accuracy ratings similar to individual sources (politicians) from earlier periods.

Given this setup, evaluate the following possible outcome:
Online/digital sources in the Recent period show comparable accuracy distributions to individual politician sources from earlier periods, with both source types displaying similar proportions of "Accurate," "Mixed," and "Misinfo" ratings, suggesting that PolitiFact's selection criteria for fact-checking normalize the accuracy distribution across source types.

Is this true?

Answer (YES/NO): NO